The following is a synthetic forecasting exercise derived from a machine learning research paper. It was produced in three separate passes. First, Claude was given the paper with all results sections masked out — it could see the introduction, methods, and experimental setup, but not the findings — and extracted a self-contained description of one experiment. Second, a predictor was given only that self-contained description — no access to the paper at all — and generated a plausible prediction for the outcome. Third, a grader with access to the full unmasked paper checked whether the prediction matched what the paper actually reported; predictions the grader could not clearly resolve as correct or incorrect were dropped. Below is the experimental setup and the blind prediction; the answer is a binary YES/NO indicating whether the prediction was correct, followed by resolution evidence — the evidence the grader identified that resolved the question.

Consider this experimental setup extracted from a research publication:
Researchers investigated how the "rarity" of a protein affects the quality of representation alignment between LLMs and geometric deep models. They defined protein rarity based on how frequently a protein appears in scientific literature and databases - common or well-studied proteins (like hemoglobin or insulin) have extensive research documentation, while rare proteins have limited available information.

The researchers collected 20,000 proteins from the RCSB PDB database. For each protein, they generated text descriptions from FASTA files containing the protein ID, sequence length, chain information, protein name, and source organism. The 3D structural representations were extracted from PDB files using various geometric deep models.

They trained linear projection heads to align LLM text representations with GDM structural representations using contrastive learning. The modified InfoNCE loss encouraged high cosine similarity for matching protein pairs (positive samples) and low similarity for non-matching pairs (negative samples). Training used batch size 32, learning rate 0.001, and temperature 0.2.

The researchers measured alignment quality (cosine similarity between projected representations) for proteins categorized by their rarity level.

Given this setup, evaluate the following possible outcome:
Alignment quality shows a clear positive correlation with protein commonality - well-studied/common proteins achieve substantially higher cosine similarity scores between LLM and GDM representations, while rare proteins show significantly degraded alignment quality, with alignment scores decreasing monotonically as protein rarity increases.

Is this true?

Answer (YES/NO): NO